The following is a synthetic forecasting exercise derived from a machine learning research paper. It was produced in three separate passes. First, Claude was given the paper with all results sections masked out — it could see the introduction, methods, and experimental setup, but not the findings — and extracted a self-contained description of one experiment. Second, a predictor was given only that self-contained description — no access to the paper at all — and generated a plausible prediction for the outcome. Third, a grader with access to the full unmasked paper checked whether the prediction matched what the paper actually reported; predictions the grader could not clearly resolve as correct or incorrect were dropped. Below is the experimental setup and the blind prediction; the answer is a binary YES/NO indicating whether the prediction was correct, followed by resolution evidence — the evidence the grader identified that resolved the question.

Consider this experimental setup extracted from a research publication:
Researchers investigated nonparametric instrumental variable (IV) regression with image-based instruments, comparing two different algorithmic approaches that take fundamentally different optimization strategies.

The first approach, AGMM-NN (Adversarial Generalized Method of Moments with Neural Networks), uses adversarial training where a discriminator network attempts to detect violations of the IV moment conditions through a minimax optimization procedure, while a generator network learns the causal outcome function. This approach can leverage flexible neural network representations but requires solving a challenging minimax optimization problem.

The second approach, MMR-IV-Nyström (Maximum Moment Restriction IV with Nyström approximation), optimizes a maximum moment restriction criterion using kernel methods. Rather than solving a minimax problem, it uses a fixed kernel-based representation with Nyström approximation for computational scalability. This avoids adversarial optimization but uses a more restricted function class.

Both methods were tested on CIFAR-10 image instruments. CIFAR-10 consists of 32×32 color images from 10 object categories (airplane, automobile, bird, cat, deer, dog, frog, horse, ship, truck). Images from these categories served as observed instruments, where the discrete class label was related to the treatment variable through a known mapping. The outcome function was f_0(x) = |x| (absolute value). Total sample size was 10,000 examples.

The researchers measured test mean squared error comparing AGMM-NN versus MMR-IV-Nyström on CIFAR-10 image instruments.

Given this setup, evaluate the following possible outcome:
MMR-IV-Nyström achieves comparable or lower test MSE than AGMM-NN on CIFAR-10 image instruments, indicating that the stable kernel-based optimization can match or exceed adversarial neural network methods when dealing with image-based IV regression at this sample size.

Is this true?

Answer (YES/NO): YES